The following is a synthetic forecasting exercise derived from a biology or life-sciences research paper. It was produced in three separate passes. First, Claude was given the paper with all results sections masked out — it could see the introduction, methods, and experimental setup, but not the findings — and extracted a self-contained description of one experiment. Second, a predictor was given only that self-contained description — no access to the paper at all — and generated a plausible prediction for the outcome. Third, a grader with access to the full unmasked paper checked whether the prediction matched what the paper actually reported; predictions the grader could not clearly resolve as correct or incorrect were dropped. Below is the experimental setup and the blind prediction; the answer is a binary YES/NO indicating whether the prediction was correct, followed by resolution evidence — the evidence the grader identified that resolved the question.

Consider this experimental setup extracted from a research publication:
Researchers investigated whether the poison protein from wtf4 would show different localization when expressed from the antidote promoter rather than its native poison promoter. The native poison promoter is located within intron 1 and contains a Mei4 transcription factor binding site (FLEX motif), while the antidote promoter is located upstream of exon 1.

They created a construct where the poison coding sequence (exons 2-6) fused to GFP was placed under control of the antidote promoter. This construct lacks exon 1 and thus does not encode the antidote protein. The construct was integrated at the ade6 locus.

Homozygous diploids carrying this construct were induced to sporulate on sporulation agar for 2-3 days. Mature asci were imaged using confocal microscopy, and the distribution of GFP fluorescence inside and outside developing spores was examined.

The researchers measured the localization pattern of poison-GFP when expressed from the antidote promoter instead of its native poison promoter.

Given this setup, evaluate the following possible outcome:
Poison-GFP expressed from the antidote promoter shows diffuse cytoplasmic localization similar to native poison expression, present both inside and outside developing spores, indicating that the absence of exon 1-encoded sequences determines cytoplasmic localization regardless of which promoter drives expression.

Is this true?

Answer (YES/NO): NO